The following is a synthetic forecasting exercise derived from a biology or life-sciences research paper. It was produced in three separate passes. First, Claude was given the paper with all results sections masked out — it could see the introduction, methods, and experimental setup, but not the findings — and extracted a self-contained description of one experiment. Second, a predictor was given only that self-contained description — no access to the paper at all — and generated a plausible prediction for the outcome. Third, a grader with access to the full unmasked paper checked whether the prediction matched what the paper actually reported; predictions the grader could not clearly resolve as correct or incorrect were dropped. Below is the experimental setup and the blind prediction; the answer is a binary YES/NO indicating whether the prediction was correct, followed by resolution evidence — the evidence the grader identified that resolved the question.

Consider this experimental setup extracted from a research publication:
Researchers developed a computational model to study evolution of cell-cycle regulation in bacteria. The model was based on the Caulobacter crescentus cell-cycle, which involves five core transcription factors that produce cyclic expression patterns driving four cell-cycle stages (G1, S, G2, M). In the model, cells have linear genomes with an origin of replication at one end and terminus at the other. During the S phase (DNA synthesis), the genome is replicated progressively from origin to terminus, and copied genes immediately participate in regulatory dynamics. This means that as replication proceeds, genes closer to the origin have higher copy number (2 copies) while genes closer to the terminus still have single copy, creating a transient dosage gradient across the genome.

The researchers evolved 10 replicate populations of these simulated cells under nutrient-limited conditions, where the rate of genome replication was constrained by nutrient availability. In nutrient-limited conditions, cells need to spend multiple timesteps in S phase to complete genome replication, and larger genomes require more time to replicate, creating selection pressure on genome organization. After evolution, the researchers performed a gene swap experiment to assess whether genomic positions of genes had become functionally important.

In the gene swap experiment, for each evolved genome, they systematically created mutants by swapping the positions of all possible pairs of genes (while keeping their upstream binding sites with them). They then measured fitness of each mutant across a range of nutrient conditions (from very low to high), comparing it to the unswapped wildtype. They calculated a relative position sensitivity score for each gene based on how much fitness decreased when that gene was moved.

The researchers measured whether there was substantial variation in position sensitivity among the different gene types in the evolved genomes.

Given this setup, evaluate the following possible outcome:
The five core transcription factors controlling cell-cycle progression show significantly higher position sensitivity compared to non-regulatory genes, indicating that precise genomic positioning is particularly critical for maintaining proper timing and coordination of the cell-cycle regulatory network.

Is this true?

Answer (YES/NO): NO